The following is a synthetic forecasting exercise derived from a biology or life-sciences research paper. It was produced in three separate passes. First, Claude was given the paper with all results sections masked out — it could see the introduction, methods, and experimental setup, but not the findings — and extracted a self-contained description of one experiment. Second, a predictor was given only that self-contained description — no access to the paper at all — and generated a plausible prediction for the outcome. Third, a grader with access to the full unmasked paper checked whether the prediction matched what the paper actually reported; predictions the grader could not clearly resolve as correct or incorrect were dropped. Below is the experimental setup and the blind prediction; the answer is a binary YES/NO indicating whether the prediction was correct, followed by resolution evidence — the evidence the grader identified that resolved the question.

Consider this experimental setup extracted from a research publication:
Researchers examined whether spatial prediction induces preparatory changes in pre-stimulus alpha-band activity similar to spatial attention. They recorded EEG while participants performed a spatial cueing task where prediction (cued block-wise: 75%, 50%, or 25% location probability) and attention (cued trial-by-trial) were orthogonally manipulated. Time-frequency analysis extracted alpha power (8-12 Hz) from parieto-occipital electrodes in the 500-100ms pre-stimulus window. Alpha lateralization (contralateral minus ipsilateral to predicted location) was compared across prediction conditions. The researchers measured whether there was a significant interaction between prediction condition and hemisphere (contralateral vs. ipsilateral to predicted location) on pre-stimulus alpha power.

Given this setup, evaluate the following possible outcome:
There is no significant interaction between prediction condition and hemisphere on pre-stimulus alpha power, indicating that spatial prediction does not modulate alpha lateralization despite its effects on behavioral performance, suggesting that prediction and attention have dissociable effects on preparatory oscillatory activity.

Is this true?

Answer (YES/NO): NO